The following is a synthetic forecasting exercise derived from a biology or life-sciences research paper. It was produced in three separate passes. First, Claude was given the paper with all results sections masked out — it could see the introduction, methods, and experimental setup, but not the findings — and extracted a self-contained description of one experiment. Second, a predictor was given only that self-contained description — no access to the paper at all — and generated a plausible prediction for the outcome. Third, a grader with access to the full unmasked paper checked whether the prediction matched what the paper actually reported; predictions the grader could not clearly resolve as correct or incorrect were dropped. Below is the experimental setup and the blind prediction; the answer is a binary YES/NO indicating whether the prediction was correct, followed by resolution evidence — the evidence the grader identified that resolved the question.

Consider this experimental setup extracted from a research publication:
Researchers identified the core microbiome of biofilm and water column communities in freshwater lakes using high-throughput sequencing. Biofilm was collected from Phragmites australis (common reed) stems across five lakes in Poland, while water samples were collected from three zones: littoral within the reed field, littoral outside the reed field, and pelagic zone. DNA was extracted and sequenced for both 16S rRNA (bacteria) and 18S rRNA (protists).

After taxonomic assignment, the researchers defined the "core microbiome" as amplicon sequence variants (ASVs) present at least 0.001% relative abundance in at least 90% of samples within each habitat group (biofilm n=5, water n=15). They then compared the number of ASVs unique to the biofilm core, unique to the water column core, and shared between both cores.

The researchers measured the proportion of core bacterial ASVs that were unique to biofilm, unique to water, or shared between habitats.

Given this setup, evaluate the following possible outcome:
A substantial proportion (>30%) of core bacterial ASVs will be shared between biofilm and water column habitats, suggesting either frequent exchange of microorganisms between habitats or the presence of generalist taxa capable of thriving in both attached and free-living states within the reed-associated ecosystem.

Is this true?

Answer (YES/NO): NO